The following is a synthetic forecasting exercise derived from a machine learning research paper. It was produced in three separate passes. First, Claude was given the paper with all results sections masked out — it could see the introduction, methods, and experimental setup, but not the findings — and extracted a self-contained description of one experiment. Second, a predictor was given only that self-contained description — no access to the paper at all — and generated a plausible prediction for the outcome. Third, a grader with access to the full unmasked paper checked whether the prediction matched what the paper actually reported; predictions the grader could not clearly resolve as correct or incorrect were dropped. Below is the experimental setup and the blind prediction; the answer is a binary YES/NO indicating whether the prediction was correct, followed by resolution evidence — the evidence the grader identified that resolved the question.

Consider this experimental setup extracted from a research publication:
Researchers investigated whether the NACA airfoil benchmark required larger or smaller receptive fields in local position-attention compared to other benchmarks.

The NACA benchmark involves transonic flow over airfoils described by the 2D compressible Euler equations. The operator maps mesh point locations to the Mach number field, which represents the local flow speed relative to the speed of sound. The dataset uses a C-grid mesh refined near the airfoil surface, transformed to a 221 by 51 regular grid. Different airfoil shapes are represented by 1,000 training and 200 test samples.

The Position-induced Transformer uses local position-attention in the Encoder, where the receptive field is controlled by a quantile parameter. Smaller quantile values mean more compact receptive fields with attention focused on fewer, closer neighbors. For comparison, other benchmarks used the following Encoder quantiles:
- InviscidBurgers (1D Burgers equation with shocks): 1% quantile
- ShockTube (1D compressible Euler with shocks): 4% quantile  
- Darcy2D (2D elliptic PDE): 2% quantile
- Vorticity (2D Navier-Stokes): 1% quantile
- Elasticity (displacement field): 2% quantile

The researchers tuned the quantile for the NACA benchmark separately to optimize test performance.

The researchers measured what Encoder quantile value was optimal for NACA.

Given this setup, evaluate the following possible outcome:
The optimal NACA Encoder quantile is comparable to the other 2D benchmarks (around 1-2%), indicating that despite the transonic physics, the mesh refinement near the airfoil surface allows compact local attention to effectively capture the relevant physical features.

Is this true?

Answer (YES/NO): NO